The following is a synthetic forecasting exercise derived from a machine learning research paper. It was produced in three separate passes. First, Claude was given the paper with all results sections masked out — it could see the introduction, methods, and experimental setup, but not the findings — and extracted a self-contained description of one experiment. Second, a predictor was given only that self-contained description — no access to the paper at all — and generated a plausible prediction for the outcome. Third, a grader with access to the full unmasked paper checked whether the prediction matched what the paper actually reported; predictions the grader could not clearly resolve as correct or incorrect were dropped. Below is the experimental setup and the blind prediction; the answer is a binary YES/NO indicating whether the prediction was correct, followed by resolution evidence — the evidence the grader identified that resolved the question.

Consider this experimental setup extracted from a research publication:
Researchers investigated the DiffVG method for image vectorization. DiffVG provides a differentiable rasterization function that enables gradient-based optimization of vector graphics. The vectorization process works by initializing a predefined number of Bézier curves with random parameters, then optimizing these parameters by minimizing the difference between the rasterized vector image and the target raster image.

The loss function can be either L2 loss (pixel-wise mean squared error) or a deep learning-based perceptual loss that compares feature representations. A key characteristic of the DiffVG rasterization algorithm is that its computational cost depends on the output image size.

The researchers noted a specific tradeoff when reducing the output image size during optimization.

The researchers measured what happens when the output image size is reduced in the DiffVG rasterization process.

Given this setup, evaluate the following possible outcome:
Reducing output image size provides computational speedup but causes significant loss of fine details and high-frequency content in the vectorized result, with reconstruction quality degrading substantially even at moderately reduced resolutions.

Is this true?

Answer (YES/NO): NO